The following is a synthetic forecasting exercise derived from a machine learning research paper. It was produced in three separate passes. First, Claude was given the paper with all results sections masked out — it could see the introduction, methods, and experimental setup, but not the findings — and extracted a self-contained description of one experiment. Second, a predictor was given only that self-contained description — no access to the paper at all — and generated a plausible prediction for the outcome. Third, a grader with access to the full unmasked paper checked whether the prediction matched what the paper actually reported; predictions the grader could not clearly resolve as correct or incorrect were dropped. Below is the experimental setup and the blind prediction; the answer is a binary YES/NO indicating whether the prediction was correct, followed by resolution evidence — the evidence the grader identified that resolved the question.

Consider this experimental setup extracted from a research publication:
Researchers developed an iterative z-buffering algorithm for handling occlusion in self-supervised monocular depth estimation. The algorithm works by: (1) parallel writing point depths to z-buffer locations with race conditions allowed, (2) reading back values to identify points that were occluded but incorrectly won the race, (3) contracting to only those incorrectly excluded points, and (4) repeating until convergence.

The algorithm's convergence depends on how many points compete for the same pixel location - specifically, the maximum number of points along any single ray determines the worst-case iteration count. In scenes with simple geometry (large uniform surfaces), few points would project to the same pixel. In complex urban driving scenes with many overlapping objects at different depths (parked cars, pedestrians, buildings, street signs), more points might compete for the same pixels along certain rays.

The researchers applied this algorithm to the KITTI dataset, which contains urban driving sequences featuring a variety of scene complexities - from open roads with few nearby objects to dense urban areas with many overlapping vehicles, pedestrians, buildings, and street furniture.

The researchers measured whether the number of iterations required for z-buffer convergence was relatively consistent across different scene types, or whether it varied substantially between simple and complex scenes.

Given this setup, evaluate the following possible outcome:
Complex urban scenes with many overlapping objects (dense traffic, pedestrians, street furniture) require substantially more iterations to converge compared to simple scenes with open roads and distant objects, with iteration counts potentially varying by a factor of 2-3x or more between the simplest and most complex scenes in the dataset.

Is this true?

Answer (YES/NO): NO